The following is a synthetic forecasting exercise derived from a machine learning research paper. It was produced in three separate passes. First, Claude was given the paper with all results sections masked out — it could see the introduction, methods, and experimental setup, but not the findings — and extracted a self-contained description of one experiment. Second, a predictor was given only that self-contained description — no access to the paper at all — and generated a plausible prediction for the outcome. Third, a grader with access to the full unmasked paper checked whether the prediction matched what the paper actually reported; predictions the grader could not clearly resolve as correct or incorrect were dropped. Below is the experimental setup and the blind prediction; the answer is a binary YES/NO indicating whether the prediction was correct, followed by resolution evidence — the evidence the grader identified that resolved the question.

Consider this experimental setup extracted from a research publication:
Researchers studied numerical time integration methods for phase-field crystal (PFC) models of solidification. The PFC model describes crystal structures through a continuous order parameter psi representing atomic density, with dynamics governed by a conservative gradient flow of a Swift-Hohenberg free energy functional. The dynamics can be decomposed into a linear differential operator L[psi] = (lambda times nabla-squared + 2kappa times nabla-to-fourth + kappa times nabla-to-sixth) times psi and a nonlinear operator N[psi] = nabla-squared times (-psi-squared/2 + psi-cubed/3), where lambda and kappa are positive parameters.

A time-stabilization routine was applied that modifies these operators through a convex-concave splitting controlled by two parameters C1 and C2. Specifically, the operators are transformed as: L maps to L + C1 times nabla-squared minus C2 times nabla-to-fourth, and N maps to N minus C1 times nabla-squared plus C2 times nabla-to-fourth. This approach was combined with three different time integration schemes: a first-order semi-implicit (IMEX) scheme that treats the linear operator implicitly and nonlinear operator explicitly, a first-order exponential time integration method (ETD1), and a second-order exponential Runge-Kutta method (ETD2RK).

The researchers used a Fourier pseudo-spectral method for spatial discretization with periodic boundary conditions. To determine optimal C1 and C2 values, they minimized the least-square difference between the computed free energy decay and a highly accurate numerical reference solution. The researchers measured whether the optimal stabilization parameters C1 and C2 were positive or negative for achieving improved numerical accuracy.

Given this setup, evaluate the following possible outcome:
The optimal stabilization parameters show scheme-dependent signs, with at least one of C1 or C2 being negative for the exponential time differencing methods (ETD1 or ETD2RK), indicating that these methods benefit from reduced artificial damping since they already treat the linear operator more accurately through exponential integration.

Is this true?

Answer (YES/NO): NO